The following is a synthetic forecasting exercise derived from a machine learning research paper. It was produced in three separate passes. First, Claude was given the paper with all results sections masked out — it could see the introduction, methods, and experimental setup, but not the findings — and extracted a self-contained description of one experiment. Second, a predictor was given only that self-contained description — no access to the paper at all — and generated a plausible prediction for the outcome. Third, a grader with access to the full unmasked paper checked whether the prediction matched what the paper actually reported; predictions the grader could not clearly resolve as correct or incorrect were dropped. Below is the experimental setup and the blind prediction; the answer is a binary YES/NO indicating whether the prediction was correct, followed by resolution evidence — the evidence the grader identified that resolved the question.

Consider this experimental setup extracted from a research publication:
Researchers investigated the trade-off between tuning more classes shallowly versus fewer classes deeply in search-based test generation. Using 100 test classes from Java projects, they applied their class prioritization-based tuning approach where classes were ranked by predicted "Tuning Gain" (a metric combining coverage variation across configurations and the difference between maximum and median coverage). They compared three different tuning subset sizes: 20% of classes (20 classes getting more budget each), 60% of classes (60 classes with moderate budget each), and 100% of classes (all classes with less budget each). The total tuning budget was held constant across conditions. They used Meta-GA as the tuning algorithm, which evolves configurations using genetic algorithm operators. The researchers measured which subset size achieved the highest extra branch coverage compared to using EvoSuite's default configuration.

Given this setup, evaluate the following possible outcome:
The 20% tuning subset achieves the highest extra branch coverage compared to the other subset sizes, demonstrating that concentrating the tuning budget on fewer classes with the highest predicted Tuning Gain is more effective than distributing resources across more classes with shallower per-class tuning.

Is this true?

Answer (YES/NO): NO